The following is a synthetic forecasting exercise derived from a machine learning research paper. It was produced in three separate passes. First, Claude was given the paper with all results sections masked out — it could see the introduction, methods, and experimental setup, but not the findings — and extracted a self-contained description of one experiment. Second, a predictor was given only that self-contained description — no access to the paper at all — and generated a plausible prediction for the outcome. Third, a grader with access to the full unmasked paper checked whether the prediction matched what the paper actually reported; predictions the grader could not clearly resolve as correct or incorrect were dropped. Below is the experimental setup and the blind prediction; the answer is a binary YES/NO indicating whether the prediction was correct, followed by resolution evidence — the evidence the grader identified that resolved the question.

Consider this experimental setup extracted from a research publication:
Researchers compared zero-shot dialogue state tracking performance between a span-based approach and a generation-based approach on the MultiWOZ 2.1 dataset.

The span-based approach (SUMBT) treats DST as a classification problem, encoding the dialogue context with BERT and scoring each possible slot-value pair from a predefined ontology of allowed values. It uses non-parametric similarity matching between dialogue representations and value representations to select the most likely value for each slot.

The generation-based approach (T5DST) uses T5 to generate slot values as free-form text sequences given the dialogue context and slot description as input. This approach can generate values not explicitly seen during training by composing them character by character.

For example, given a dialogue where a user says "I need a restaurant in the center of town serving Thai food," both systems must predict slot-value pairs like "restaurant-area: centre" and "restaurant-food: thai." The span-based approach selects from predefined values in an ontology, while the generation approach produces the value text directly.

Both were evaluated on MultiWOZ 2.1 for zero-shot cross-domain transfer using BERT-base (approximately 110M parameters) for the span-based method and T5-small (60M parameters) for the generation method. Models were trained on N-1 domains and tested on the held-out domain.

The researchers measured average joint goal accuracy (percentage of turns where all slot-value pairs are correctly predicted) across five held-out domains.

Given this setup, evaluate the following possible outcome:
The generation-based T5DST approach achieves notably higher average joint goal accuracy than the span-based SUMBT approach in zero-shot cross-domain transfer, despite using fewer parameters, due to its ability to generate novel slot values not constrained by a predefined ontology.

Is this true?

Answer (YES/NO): YES